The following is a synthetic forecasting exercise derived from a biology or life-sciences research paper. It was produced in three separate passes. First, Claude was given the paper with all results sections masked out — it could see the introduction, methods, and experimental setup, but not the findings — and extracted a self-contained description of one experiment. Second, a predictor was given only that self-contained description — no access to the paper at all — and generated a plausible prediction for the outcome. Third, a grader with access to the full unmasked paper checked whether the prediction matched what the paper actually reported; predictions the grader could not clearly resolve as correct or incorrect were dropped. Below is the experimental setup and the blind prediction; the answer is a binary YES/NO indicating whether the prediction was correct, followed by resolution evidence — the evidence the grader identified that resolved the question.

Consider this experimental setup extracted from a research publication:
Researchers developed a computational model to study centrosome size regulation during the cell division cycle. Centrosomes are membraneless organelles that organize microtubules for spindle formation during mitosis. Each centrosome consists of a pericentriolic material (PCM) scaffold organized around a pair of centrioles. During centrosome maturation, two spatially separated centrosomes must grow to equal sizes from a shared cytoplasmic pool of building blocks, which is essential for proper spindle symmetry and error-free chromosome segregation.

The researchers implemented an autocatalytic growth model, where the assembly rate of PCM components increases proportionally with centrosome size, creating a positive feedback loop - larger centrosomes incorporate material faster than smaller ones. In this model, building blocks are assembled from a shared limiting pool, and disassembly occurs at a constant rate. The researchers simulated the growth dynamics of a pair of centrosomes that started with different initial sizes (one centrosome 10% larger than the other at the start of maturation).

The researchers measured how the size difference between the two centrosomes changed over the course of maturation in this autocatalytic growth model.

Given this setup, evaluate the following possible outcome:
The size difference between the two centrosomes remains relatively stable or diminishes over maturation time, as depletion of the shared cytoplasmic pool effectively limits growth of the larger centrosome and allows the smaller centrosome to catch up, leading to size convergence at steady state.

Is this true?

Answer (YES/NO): NO